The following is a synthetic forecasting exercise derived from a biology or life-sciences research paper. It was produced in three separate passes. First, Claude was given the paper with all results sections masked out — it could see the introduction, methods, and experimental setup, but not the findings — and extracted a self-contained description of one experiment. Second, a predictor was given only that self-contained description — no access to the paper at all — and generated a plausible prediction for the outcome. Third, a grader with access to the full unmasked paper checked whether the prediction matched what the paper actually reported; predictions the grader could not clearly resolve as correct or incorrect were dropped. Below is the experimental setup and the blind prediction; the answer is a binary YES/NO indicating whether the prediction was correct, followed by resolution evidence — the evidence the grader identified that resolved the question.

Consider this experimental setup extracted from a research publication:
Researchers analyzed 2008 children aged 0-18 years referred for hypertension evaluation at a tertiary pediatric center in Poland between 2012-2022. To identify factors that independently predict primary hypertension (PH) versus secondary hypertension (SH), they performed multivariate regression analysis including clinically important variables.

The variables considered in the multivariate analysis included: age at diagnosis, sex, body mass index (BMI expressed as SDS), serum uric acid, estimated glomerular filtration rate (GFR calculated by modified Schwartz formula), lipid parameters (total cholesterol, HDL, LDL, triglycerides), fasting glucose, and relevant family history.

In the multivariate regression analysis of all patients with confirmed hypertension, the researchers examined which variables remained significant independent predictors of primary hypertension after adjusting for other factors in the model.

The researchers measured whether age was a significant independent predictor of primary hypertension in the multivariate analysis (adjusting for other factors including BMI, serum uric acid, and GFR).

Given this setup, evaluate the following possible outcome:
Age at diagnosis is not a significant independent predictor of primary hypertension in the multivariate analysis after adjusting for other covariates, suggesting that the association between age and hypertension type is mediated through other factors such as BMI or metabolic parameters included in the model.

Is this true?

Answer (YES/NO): NO